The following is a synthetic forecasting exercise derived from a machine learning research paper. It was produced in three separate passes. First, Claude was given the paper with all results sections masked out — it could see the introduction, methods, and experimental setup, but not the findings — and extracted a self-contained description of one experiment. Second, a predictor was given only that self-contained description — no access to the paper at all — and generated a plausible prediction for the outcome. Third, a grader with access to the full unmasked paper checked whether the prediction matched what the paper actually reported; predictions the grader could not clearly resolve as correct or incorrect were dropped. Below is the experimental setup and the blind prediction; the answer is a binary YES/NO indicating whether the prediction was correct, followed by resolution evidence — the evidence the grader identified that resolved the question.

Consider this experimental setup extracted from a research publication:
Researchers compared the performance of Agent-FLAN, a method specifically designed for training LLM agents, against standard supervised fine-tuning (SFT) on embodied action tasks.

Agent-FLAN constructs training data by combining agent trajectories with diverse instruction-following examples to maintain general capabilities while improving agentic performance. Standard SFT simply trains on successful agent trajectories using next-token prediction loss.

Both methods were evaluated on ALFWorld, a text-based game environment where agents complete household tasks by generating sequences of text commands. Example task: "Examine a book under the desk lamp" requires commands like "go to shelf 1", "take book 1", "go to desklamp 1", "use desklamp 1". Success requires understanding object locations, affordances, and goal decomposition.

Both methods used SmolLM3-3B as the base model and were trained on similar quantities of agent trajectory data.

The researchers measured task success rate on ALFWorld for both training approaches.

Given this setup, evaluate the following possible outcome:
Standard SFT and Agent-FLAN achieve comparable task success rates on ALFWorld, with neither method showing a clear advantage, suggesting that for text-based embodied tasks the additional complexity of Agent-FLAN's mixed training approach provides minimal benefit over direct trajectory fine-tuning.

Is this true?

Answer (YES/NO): YES